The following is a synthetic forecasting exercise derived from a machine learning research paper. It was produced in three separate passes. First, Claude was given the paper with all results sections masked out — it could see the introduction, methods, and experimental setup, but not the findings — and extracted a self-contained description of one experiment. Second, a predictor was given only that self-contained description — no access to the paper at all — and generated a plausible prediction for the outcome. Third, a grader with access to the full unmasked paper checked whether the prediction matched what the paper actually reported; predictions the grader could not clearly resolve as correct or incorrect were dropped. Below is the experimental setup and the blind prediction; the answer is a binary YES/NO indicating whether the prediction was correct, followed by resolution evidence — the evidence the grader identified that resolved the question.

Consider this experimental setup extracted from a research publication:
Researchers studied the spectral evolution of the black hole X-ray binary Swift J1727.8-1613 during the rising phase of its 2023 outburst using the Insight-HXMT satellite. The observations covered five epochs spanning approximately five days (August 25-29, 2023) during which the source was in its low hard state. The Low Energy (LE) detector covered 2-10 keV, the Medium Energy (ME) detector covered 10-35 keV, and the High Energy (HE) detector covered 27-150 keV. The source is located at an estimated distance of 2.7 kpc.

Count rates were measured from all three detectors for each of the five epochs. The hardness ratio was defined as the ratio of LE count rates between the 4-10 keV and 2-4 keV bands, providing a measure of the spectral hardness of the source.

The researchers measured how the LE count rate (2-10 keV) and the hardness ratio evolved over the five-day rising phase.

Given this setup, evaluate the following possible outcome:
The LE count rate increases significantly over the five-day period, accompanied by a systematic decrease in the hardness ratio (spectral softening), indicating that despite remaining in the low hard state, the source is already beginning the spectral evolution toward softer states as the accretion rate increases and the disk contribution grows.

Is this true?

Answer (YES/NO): YES